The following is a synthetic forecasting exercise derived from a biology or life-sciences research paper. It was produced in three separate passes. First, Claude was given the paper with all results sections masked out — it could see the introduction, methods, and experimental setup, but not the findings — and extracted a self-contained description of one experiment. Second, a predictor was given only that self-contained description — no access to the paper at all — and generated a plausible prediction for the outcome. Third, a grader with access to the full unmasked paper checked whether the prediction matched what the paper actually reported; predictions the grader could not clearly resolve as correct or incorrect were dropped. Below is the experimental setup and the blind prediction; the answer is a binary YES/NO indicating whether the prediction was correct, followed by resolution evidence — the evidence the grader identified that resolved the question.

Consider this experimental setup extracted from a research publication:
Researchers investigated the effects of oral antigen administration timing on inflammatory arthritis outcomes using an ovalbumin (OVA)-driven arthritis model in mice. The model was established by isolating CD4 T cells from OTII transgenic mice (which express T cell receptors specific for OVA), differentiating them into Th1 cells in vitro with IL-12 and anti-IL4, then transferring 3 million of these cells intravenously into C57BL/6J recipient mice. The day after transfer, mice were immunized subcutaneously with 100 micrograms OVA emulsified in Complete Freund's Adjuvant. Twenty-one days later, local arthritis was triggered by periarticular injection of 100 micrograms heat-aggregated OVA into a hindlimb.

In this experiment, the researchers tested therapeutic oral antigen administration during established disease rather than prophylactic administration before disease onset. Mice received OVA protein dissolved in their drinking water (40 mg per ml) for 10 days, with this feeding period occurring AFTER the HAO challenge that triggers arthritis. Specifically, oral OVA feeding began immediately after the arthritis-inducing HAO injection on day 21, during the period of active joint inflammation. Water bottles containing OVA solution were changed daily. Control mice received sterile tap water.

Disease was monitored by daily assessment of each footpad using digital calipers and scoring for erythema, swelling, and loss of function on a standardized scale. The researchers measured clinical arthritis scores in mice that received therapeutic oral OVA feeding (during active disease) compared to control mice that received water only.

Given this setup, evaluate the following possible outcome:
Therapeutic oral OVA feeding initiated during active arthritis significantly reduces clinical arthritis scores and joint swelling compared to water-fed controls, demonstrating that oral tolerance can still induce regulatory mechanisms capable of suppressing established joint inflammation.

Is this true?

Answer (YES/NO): NO